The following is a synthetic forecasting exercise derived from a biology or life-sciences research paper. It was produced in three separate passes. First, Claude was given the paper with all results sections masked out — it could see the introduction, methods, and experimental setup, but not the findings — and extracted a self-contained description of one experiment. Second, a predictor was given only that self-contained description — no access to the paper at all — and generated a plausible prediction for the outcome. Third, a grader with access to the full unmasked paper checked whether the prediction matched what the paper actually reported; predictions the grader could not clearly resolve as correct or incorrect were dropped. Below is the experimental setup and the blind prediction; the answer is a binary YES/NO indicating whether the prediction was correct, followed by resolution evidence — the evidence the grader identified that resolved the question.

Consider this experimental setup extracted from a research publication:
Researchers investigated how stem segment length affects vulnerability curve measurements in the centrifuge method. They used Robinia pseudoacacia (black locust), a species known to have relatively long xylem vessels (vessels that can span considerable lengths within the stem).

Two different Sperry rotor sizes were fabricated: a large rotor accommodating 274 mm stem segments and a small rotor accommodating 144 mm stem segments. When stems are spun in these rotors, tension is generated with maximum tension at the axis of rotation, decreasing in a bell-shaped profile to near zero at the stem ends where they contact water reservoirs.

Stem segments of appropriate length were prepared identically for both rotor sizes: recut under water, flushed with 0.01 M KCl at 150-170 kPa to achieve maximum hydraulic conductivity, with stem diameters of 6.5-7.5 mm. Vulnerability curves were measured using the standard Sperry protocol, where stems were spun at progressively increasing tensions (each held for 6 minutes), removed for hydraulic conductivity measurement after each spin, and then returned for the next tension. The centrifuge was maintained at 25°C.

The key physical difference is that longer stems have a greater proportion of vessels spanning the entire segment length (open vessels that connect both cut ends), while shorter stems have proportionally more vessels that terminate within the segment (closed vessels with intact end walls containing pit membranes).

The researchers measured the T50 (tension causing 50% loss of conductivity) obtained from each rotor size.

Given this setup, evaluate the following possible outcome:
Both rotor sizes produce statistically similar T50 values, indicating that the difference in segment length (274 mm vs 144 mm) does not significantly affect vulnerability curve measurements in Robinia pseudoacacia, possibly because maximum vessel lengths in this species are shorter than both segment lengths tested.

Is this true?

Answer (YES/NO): NO